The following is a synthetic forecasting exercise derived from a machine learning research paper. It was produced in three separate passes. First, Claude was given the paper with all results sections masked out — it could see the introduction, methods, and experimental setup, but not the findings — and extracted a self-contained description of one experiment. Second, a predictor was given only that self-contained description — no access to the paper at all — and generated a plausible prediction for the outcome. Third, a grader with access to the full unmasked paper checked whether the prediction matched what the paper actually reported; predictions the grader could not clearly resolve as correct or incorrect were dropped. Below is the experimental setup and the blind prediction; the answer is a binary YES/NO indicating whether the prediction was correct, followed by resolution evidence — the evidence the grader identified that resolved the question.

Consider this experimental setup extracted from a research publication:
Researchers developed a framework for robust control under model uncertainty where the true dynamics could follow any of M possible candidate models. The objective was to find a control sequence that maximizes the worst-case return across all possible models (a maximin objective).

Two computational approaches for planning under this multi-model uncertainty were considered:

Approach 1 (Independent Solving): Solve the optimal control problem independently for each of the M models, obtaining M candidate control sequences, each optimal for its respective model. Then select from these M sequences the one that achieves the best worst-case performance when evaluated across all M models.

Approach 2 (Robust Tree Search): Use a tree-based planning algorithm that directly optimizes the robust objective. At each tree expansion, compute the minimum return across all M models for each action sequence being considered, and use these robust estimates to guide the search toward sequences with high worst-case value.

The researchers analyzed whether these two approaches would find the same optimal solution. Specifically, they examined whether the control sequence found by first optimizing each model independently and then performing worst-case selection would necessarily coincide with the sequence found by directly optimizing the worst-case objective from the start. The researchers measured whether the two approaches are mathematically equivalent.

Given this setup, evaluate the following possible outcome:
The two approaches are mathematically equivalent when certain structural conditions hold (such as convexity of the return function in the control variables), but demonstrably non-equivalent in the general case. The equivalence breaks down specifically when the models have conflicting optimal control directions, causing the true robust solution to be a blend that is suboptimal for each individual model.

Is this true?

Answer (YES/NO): NO